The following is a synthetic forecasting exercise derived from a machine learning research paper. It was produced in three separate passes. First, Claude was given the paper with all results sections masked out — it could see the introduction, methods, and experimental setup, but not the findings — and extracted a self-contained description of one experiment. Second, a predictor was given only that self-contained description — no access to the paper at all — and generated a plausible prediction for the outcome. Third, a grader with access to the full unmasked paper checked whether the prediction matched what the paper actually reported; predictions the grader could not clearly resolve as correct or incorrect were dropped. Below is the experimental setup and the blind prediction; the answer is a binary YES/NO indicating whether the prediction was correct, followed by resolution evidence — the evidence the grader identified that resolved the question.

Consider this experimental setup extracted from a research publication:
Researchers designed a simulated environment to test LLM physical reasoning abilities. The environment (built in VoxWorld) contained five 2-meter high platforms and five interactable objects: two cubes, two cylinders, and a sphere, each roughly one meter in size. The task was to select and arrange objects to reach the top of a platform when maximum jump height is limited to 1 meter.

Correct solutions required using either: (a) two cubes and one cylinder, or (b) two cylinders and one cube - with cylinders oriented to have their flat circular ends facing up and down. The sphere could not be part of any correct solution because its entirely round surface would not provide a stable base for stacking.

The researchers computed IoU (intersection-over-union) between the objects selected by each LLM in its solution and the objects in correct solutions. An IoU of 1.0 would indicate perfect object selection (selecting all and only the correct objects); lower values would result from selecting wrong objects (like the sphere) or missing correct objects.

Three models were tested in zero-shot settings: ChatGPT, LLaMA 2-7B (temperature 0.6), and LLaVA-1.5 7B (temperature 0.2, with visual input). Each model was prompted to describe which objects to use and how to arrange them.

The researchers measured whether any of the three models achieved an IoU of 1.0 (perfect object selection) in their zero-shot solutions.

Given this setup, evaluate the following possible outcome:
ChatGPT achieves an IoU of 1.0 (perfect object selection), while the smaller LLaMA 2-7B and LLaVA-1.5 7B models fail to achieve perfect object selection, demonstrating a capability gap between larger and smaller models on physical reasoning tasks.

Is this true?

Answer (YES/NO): NO